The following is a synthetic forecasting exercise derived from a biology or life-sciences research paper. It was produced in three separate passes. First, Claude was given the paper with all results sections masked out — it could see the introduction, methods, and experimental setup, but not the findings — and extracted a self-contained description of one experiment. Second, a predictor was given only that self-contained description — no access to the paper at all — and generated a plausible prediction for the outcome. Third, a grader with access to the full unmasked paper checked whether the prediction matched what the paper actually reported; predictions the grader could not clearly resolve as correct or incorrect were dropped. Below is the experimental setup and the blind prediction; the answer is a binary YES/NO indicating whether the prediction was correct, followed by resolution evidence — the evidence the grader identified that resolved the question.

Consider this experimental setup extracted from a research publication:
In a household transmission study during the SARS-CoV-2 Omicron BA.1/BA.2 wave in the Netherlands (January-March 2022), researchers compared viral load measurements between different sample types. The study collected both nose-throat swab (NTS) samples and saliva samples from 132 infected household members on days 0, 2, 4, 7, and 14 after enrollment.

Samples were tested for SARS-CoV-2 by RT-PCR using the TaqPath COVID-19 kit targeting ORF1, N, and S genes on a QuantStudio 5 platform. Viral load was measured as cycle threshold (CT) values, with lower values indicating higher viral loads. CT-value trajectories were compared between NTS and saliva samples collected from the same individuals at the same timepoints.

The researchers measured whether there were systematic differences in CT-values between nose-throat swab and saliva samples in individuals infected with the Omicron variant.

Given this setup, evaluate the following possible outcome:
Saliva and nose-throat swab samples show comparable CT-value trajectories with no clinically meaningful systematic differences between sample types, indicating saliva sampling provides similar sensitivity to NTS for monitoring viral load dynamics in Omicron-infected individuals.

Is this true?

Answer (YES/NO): NO